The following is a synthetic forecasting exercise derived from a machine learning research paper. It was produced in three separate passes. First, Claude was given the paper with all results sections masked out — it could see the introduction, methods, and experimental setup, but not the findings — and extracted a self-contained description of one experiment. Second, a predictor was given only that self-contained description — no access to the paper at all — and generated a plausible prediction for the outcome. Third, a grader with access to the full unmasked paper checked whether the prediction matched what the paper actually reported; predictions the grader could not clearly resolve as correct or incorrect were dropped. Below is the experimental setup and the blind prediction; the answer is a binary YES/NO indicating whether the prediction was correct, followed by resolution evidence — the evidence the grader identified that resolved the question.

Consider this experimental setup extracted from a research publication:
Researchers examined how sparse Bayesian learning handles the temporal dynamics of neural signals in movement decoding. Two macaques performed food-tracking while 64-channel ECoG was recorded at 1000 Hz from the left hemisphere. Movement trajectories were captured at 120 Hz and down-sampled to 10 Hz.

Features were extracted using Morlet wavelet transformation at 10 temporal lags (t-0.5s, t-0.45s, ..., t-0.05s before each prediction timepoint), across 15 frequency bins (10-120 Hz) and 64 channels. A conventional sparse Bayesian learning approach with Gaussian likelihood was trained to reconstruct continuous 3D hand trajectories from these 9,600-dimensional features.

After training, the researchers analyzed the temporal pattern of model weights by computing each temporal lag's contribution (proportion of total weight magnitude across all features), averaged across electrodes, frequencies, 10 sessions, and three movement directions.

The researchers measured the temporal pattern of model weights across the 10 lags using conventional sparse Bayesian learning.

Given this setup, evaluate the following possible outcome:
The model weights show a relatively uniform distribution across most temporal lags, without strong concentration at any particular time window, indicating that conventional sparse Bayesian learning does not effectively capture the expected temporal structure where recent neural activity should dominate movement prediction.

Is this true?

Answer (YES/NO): YES